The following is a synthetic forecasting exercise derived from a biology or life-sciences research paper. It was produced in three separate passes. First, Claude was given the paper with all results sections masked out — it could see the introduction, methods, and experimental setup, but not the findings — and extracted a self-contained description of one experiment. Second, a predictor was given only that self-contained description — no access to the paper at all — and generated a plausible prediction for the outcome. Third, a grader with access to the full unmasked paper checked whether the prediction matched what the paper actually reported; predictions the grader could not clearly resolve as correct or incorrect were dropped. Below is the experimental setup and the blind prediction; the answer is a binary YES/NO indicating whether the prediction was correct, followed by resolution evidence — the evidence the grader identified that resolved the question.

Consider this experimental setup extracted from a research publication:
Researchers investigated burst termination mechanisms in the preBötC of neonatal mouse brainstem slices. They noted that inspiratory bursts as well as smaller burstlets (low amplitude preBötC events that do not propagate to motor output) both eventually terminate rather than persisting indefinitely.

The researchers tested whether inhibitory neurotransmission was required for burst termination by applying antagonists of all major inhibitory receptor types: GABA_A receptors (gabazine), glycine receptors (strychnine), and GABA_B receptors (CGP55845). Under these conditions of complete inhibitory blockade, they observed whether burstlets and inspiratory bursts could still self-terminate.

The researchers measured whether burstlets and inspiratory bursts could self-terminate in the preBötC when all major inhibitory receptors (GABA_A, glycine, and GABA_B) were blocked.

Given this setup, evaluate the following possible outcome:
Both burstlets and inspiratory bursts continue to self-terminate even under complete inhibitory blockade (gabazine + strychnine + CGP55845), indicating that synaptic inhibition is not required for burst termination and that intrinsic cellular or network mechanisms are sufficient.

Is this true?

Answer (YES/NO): YES